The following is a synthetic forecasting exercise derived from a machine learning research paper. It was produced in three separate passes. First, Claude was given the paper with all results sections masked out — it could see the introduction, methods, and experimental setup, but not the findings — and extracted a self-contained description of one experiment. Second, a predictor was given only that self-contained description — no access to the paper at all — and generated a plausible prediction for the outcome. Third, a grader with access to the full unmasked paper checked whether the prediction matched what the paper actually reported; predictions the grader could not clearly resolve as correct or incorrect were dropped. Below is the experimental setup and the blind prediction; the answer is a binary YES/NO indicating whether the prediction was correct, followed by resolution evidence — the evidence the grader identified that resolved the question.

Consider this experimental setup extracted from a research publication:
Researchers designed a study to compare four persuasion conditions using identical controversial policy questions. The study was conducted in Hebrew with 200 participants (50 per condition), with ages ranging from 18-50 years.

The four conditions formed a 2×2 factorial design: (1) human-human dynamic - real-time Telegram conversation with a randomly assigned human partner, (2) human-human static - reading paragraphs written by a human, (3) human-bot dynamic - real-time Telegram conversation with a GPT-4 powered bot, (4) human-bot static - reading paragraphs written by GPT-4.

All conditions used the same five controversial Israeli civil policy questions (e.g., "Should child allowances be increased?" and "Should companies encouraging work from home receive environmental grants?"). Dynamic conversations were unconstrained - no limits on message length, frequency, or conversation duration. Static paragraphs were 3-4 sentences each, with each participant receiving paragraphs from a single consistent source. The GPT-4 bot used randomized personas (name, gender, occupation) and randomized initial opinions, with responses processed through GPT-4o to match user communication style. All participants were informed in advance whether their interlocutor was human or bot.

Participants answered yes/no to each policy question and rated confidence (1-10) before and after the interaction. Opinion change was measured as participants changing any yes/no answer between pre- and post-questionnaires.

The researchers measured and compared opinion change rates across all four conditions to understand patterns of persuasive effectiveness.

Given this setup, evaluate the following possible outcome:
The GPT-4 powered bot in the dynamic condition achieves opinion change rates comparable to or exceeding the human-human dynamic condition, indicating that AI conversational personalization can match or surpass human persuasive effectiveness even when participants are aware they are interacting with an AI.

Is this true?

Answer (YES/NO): YES